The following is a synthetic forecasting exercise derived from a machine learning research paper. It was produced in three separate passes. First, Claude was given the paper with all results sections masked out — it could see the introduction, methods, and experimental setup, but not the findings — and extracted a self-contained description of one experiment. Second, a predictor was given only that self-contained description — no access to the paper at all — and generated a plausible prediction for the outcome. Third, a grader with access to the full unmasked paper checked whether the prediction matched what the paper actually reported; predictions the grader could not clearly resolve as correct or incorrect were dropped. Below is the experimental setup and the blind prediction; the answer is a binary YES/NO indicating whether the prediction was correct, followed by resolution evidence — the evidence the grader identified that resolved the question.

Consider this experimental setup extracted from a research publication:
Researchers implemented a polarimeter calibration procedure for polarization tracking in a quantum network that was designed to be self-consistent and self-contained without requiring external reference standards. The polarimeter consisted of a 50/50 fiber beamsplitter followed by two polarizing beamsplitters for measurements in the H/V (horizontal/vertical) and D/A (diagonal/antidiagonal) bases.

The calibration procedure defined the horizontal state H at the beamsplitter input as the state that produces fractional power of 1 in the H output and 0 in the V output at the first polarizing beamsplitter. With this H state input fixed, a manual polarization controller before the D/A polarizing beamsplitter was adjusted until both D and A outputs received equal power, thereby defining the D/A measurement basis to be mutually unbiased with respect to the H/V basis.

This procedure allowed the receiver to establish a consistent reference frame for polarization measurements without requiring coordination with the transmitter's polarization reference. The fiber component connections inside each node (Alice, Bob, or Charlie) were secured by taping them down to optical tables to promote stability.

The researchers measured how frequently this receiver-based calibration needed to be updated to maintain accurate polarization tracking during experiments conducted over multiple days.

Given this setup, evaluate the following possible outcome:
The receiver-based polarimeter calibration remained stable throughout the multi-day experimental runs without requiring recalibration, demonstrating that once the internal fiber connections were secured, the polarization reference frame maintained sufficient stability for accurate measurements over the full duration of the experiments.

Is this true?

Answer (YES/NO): NO